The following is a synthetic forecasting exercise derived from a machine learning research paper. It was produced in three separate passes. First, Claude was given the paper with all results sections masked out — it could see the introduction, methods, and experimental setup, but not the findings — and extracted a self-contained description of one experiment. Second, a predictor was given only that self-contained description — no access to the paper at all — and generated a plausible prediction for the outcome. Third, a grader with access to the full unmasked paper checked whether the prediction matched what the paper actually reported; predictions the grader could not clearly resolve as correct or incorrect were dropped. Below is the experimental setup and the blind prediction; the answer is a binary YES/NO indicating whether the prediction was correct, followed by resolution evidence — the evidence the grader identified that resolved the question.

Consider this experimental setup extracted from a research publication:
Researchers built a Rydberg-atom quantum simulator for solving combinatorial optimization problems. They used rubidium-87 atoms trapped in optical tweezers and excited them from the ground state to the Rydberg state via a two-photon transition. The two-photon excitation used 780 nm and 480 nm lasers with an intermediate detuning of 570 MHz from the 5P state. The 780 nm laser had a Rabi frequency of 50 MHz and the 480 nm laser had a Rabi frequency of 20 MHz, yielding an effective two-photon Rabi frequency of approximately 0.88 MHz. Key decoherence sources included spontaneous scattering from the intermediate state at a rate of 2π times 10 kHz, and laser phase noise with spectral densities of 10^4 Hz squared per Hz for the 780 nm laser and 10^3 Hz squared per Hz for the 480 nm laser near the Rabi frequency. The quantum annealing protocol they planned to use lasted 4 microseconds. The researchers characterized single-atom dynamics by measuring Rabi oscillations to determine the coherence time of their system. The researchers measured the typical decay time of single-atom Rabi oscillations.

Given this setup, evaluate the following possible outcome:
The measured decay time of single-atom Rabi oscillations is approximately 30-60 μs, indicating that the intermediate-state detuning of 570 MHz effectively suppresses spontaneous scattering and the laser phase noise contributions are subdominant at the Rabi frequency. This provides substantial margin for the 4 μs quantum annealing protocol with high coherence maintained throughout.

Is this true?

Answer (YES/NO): NO